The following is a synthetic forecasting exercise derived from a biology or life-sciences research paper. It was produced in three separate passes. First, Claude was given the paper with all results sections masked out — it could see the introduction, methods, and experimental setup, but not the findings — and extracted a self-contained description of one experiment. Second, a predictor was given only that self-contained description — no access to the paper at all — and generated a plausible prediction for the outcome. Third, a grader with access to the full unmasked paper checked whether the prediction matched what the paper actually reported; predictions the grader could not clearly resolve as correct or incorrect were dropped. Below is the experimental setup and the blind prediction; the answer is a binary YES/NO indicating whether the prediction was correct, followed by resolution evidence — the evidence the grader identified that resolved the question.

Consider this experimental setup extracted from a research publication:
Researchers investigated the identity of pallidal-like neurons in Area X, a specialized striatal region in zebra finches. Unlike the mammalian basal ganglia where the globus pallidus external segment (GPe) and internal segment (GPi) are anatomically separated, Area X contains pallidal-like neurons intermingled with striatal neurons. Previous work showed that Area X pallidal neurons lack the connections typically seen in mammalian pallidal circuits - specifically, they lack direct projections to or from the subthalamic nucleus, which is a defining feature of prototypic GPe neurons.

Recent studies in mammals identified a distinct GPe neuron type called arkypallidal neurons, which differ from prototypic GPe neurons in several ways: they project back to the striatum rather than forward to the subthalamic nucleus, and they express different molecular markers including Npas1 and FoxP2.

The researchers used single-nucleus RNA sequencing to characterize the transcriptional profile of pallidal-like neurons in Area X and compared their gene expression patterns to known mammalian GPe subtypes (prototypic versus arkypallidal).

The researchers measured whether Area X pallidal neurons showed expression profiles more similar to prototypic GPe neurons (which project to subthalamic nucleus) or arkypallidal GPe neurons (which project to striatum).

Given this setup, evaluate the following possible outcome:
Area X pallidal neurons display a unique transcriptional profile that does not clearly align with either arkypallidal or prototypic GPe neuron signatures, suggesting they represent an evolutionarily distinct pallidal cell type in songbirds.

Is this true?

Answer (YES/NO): NO